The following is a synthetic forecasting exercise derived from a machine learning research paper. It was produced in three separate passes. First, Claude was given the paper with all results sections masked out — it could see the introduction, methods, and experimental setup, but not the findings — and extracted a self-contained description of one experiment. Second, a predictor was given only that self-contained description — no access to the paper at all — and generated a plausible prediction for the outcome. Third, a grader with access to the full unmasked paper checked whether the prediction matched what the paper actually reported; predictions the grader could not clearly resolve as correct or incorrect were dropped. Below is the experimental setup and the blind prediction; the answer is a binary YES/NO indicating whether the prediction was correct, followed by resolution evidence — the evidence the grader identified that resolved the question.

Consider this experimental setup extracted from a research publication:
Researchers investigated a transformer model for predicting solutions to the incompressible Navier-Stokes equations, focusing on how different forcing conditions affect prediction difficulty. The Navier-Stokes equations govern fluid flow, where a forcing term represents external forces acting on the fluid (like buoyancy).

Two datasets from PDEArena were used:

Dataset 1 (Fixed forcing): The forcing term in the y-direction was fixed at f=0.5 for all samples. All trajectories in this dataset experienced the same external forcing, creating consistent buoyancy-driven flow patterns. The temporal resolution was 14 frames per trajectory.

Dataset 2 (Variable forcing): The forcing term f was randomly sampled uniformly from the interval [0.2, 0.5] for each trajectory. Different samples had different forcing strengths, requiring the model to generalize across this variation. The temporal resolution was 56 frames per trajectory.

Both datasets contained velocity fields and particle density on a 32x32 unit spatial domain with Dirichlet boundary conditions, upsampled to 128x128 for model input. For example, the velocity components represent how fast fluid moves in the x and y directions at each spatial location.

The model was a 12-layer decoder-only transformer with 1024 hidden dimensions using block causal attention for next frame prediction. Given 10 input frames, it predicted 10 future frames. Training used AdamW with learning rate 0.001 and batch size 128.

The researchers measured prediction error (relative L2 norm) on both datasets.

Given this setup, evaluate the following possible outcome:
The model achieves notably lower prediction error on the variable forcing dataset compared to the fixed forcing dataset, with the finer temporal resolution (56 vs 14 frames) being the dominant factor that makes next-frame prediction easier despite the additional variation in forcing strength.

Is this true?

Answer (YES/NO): NO